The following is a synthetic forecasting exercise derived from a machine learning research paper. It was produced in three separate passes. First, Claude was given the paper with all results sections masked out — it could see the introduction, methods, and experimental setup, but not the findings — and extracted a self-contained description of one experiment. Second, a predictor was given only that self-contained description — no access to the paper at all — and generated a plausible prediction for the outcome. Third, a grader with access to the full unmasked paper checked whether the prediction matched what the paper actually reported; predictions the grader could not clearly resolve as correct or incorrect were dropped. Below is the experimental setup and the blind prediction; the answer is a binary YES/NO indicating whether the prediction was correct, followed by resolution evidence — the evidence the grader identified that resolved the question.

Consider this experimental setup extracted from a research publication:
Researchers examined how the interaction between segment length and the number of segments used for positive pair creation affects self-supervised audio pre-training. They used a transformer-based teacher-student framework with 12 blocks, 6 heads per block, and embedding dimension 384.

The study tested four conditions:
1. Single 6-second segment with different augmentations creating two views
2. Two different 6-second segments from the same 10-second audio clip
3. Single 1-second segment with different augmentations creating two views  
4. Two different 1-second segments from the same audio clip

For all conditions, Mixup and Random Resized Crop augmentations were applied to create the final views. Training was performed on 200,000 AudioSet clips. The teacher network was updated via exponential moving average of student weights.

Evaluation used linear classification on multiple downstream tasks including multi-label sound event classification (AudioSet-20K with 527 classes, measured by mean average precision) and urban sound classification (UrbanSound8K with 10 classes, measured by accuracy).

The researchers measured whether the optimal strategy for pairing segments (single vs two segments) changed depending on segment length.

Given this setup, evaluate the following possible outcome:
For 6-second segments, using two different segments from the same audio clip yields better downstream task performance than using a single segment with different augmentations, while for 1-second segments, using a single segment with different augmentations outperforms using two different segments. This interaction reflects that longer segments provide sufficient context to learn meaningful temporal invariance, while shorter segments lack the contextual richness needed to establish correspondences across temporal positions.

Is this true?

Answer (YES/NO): YES